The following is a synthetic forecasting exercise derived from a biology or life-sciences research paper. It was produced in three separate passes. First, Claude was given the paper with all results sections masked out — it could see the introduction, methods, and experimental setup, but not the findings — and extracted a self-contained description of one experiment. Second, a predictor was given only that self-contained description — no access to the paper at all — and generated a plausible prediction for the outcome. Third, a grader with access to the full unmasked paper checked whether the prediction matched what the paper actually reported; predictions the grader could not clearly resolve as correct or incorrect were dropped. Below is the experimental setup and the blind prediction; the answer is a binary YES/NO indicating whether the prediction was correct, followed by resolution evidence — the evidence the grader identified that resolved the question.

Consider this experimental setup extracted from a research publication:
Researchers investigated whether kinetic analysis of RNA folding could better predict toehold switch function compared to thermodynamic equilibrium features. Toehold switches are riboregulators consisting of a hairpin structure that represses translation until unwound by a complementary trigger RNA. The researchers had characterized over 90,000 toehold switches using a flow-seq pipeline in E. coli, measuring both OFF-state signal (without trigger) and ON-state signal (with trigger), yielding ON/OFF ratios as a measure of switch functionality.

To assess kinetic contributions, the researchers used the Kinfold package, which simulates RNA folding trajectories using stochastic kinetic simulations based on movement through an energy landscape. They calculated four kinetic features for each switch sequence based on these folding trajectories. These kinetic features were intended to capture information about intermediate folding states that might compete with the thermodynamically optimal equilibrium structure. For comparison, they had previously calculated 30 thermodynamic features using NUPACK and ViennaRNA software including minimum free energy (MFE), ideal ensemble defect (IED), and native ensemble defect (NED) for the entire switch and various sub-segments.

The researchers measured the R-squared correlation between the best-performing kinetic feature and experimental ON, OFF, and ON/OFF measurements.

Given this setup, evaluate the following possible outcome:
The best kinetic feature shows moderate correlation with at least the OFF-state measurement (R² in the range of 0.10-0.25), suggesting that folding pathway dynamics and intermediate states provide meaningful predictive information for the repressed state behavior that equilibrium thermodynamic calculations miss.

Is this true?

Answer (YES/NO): NO